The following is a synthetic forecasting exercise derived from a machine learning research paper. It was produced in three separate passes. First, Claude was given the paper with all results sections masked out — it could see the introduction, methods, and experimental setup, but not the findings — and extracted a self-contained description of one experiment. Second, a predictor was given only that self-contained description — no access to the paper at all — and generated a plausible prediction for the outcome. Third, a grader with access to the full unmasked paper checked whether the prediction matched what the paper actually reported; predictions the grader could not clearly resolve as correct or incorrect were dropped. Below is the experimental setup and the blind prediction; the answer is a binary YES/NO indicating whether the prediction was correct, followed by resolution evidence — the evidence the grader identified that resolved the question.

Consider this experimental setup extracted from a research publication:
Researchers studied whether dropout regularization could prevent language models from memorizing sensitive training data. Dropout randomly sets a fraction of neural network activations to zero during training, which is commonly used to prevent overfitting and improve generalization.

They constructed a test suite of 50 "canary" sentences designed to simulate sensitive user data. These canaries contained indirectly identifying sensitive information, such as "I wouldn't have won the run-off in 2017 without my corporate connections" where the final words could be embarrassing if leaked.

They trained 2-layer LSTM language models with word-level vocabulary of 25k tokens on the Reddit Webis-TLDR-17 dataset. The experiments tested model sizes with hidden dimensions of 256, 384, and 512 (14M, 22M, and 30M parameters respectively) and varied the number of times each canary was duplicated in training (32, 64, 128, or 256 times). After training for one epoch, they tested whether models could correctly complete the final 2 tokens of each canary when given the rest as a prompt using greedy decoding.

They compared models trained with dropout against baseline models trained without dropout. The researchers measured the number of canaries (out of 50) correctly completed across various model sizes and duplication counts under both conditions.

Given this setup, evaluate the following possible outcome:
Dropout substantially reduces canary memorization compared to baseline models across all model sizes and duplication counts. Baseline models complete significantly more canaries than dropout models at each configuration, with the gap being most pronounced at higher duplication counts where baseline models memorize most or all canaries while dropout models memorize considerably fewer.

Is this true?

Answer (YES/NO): NO